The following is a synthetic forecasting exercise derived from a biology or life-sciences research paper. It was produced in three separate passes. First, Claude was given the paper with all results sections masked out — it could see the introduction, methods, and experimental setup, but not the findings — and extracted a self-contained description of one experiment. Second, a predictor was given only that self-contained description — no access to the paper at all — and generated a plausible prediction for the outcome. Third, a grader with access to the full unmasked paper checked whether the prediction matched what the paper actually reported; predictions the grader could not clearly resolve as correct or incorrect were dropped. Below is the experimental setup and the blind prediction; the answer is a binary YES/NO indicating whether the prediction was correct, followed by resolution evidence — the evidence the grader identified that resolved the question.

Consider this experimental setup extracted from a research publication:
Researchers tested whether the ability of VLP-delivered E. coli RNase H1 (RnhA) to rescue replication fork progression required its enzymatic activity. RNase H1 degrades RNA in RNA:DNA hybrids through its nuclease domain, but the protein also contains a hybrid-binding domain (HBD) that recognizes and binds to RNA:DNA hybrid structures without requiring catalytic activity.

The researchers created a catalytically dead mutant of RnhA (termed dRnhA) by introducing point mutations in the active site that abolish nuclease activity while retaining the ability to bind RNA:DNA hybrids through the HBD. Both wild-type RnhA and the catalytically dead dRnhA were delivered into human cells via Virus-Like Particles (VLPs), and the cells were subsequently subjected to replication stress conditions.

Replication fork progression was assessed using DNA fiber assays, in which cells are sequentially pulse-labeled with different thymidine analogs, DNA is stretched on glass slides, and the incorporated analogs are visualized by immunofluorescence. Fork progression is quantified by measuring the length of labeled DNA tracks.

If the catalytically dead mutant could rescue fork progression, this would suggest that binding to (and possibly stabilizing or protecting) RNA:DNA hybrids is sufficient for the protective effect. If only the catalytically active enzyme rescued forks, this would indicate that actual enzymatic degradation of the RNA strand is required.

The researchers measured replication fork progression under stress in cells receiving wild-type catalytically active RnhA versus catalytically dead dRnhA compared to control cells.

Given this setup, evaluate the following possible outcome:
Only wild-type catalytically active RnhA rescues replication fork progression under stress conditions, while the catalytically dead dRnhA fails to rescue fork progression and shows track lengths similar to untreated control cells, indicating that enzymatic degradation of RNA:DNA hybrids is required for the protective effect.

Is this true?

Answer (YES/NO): YES